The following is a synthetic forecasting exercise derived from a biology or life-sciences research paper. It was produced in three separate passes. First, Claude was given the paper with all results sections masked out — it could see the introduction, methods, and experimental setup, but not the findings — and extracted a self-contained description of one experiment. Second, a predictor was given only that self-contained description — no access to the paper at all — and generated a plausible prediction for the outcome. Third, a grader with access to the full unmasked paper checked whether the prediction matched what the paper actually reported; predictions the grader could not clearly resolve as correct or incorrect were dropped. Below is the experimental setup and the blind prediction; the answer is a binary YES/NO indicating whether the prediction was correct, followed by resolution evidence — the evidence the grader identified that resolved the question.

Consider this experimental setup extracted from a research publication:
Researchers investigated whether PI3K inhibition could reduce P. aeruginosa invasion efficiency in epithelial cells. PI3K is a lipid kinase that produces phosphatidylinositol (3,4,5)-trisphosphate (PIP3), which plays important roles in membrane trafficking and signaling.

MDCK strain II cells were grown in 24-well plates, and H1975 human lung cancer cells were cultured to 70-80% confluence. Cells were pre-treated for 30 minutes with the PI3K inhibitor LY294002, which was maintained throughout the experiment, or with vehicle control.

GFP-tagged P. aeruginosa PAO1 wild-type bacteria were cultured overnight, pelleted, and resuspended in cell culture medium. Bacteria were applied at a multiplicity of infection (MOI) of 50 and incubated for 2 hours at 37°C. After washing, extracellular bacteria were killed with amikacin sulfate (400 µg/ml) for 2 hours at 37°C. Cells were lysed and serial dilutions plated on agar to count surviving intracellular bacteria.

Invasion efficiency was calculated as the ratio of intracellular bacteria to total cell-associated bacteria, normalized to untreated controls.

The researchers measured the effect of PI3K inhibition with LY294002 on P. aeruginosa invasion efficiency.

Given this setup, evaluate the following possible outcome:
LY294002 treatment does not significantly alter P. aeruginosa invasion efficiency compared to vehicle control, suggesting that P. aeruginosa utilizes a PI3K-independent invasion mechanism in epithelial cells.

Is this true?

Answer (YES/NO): NO